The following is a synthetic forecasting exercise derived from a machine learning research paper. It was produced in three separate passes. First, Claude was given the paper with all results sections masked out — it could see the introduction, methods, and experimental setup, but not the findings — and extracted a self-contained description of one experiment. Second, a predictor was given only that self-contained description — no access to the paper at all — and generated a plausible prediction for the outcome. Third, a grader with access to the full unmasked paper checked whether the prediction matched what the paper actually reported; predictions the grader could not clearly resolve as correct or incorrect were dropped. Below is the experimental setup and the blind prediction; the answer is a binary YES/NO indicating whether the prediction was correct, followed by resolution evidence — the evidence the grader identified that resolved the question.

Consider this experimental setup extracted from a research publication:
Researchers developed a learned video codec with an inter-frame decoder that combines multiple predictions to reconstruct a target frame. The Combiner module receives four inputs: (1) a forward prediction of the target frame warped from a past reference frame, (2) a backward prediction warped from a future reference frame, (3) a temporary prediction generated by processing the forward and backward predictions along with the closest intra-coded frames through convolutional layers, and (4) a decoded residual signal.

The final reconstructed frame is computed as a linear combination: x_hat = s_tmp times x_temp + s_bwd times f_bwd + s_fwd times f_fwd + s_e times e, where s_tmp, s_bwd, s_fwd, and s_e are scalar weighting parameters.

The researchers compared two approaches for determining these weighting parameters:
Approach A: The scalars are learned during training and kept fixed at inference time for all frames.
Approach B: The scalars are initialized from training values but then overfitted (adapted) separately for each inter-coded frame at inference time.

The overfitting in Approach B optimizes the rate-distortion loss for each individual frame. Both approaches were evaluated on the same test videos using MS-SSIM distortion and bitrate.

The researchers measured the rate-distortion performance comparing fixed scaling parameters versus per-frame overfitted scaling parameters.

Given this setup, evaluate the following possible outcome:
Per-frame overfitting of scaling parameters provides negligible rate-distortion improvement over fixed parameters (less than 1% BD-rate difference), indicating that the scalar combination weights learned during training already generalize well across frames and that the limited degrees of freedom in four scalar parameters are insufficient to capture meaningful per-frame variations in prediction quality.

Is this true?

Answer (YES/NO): NO